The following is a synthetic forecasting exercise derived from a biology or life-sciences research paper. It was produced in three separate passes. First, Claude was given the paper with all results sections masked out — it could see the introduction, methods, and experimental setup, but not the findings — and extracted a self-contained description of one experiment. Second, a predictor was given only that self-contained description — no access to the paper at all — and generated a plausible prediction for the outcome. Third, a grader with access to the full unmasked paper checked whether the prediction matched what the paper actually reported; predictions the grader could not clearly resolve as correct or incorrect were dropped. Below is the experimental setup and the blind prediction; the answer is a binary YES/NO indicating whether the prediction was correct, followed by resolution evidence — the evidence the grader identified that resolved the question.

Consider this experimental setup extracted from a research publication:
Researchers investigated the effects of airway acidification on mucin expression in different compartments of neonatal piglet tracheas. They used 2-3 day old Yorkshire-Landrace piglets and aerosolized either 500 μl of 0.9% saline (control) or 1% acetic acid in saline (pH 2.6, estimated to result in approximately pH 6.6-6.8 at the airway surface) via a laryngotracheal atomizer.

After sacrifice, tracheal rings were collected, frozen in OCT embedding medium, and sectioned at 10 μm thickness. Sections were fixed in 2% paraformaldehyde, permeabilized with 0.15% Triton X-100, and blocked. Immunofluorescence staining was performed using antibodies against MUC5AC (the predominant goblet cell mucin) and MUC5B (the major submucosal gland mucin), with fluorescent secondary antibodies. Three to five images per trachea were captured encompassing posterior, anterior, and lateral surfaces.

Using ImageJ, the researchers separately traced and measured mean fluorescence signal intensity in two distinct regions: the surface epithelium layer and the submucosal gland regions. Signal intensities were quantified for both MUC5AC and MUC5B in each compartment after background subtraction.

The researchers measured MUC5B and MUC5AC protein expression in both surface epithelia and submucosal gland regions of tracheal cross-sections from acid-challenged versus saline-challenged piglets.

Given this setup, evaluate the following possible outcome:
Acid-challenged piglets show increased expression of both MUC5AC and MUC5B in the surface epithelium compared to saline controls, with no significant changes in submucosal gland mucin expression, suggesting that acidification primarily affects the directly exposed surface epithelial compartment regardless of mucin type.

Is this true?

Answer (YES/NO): NO